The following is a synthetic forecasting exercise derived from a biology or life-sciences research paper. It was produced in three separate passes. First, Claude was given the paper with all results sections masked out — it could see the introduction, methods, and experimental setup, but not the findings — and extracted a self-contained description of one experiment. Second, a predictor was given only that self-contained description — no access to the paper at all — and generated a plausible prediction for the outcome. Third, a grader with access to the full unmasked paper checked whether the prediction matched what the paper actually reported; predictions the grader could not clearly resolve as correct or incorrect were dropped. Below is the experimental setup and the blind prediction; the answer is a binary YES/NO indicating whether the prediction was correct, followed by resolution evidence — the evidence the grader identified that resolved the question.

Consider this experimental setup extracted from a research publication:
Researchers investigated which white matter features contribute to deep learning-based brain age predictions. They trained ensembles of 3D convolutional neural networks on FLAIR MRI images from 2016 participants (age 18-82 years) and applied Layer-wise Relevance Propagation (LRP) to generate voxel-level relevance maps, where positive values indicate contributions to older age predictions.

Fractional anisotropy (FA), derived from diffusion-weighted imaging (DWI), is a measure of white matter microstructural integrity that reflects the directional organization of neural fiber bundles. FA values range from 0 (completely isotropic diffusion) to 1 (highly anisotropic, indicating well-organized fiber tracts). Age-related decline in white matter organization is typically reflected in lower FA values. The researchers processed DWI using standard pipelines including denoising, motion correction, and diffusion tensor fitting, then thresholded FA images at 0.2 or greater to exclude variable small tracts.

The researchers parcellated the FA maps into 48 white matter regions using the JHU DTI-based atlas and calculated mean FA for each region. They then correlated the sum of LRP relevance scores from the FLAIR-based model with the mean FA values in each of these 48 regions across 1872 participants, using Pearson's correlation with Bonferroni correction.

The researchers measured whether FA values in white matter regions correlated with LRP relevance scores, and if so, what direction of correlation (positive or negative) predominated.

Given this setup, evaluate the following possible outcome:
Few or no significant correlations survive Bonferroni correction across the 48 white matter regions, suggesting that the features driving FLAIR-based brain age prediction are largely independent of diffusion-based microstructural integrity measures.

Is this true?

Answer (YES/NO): NO